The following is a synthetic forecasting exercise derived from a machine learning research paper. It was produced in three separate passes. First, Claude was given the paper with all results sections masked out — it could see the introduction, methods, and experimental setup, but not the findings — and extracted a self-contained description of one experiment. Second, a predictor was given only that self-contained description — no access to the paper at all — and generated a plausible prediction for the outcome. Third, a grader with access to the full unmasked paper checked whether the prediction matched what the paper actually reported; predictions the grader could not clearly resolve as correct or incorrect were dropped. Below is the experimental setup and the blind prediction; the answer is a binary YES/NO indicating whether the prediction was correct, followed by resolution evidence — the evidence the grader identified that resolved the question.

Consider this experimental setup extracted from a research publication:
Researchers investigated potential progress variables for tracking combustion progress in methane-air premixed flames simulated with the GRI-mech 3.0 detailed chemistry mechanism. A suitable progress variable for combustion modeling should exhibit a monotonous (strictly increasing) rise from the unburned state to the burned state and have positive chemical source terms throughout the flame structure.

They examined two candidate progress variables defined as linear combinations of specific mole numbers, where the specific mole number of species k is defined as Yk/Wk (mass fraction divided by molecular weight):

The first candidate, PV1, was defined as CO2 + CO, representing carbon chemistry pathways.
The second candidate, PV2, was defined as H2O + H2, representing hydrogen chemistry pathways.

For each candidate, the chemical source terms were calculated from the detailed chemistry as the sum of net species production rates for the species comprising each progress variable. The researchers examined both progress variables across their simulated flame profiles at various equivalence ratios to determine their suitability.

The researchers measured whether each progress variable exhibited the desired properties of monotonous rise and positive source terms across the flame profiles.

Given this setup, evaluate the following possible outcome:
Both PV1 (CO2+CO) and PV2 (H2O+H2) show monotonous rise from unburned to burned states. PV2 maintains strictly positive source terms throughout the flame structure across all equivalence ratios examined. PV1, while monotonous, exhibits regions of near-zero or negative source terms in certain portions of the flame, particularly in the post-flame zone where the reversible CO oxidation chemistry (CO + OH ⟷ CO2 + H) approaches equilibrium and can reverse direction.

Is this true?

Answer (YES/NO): NO